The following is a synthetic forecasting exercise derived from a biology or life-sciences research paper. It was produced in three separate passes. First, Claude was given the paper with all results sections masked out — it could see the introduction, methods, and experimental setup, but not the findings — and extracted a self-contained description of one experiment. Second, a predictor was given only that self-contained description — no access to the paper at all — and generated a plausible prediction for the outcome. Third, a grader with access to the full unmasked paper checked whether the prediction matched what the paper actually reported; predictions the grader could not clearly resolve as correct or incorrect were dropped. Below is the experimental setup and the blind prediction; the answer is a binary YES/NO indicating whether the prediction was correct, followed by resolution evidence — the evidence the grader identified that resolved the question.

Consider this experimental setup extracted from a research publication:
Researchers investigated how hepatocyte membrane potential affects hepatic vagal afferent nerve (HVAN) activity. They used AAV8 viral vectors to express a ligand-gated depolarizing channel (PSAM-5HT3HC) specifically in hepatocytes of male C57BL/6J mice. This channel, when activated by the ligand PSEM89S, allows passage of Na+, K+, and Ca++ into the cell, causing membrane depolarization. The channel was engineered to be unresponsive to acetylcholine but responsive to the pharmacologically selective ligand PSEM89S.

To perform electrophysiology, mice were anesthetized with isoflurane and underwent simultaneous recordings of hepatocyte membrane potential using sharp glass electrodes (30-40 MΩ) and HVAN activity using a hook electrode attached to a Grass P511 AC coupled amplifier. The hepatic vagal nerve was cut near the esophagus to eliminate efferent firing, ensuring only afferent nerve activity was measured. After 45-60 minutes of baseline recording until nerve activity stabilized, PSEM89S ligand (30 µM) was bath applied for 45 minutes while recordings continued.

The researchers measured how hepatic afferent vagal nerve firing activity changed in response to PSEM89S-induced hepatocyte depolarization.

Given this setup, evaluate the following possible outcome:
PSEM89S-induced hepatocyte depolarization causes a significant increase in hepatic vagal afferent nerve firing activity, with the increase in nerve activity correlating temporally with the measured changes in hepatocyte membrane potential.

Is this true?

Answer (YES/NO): NO